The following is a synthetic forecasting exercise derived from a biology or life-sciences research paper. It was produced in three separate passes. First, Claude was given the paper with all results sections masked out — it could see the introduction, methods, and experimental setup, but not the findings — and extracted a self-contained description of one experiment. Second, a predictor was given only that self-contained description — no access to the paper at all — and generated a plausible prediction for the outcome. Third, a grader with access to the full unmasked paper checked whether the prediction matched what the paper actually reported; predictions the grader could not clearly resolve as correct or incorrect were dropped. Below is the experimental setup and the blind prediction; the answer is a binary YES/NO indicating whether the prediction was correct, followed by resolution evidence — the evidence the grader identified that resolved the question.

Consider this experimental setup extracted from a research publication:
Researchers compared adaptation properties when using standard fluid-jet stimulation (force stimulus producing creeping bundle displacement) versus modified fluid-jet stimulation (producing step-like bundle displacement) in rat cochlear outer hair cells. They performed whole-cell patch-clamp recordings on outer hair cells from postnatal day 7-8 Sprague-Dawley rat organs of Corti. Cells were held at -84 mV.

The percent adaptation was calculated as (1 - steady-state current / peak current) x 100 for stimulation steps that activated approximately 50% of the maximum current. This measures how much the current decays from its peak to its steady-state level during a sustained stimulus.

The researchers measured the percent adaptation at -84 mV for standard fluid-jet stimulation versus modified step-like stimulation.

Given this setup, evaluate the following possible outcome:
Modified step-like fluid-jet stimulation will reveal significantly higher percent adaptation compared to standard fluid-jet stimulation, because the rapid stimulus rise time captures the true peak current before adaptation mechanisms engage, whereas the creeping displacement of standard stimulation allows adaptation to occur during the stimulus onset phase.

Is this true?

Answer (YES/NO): YES